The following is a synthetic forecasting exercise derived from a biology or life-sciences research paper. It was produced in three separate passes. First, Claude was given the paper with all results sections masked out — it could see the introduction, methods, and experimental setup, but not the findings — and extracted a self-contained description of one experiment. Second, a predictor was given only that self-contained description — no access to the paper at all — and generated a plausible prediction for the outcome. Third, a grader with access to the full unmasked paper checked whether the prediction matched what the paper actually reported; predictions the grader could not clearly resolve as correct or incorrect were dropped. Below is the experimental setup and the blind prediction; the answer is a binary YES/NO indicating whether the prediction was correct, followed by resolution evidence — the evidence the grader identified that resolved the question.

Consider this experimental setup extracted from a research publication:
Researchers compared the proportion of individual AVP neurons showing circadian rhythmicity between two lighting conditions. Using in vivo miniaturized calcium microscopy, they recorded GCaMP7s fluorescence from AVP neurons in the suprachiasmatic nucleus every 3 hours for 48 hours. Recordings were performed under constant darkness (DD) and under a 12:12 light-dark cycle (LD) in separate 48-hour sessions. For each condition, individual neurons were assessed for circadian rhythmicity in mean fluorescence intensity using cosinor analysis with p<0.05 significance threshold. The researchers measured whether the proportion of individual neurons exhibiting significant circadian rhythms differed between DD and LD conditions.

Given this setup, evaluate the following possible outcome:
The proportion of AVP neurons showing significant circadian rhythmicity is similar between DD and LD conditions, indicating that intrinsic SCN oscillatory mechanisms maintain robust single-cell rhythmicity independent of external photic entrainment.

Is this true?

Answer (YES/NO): NO